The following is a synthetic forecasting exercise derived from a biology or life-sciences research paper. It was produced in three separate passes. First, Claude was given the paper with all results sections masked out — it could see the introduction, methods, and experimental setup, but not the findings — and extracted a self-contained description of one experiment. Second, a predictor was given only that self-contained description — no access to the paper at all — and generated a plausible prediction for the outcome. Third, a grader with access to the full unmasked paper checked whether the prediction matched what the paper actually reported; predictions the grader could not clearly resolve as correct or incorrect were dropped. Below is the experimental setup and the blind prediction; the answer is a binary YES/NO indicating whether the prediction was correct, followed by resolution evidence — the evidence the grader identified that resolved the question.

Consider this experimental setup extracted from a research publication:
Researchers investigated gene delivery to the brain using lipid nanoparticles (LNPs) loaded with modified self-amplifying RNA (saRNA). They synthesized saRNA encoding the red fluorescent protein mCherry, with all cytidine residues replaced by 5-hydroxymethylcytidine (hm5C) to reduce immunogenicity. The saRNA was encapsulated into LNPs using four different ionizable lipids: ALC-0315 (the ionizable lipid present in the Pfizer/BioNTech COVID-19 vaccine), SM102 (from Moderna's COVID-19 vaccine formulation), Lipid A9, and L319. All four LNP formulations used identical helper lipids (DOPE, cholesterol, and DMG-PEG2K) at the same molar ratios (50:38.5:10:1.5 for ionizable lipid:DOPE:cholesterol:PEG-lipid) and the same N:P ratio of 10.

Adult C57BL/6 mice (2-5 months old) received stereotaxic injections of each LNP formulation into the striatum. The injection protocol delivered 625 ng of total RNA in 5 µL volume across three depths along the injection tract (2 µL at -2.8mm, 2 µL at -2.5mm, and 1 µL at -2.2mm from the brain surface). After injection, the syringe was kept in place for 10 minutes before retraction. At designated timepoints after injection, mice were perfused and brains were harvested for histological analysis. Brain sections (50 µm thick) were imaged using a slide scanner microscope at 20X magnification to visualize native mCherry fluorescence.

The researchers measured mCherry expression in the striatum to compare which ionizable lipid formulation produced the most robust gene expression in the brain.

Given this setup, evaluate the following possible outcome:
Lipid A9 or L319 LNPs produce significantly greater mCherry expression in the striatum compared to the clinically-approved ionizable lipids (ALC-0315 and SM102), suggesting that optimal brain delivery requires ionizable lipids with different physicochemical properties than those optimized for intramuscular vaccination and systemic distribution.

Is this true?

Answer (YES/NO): NO